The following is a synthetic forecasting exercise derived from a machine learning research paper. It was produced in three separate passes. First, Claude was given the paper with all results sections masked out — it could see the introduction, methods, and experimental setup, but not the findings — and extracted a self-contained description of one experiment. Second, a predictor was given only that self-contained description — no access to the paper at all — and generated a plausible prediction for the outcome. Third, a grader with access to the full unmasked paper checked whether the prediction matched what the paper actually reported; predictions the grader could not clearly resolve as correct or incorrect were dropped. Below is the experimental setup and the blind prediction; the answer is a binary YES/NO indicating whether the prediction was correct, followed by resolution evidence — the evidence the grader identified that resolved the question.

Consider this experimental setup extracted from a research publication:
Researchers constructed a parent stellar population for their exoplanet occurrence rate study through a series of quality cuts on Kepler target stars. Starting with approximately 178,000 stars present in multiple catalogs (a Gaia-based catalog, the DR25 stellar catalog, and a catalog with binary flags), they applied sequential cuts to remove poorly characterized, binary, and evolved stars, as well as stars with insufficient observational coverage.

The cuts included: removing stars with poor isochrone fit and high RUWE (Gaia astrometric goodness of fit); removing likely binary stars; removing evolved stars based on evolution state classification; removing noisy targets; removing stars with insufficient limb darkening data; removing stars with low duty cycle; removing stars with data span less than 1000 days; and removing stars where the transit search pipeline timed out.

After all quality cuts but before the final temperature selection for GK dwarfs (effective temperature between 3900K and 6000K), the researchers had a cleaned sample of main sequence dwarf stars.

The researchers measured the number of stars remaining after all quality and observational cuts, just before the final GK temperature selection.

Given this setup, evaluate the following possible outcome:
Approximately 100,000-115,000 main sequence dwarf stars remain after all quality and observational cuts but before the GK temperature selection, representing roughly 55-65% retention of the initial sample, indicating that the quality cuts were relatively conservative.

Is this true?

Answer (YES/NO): NO